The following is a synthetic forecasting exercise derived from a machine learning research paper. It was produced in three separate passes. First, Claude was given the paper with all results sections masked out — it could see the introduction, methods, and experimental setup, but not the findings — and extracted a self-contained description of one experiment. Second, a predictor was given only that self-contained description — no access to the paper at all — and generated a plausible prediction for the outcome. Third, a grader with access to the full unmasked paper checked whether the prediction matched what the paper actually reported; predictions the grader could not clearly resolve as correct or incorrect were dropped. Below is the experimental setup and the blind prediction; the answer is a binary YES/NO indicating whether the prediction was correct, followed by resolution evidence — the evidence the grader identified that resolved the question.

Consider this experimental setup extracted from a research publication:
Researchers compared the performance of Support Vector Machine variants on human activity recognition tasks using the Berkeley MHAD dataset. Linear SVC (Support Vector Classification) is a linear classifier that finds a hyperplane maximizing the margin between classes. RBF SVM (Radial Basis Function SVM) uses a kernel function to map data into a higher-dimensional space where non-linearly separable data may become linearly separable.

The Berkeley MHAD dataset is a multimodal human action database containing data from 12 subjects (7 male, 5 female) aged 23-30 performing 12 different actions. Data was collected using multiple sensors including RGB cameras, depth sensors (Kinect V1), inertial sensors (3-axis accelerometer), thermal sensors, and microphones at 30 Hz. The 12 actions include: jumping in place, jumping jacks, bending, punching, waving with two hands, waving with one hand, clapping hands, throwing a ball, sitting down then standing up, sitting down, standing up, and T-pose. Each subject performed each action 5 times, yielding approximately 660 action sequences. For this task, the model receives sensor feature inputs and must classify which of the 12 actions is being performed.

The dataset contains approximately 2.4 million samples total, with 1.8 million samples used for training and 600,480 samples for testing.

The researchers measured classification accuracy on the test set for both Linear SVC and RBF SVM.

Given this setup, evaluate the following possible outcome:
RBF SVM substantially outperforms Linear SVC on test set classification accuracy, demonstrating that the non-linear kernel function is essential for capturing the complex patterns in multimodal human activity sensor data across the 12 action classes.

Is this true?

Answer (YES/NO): NO